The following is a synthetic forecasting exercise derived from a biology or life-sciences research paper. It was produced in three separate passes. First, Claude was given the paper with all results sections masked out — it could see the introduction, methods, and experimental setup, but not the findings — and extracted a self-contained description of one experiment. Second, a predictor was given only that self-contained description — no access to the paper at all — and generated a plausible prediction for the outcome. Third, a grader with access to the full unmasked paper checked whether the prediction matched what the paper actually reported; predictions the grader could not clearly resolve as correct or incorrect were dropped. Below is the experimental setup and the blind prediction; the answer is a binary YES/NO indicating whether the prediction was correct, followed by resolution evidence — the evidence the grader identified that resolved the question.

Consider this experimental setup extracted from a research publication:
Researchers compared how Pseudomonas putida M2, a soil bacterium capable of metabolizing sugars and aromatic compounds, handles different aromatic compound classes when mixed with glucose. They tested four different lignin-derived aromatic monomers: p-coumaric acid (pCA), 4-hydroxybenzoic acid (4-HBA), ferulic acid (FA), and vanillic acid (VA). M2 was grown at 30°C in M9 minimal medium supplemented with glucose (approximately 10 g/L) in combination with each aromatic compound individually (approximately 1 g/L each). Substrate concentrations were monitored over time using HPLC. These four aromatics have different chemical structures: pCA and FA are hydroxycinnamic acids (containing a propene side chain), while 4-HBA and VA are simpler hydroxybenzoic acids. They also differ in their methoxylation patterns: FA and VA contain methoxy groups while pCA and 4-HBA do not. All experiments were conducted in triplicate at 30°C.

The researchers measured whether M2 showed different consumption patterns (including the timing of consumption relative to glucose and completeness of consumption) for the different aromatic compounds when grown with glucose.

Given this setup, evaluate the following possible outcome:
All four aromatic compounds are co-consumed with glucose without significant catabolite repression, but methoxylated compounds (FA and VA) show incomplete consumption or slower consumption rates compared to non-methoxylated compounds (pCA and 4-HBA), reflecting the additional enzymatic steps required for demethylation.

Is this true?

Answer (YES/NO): NO